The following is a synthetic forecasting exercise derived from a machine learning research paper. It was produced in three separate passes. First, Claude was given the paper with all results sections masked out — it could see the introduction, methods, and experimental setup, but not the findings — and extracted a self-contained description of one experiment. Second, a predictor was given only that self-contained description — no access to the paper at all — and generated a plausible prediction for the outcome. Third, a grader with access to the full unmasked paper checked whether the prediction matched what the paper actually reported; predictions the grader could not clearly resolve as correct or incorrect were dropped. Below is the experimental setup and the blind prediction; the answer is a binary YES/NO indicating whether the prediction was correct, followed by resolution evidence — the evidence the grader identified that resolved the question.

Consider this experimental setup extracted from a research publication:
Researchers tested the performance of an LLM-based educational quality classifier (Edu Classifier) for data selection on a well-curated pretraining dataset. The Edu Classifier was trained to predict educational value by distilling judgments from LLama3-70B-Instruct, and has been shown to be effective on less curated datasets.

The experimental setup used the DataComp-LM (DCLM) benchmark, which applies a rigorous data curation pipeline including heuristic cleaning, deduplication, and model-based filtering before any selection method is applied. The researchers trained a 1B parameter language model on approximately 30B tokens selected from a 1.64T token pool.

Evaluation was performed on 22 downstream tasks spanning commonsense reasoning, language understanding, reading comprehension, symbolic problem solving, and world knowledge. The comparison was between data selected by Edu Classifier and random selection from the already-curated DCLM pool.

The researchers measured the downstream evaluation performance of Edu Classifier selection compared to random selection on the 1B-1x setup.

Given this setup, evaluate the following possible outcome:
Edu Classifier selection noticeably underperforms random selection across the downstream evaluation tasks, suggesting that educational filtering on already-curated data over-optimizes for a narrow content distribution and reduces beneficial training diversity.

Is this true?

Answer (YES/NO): NO